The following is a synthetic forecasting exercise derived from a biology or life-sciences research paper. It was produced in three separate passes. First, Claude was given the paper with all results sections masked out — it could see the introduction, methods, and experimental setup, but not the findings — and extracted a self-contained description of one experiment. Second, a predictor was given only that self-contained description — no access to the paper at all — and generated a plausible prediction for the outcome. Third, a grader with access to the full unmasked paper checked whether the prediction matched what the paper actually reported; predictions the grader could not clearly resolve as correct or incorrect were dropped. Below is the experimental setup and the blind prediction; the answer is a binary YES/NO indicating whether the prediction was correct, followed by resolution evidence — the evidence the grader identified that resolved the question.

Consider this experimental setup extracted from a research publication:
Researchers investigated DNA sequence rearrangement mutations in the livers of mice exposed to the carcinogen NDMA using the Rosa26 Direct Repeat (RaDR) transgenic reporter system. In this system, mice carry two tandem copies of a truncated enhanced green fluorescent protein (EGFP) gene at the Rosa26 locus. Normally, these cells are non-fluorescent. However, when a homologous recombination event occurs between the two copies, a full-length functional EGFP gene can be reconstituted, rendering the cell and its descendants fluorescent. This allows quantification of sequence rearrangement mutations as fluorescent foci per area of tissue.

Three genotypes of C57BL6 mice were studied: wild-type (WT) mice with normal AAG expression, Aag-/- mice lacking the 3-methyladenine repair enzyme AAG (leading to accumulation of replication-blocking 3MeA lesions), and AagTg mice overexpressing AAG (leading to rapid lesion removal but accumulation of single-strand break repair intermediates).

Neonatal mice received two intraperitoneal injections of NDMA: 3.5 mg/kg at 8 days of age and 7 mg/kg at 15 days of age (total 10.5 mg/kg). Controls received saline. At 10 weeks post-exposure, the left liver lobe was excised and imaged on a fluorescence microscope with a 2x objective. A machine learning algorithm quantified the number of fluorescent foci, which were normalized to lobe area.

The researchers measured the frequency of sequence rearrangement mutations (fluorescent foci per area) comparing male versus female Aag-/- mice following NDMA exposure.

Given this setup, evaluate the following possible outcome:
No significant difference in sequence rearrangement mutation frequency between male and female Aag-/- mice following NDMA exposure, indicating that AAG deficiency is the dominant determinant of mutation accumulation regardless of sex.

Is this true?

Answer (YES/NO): NO